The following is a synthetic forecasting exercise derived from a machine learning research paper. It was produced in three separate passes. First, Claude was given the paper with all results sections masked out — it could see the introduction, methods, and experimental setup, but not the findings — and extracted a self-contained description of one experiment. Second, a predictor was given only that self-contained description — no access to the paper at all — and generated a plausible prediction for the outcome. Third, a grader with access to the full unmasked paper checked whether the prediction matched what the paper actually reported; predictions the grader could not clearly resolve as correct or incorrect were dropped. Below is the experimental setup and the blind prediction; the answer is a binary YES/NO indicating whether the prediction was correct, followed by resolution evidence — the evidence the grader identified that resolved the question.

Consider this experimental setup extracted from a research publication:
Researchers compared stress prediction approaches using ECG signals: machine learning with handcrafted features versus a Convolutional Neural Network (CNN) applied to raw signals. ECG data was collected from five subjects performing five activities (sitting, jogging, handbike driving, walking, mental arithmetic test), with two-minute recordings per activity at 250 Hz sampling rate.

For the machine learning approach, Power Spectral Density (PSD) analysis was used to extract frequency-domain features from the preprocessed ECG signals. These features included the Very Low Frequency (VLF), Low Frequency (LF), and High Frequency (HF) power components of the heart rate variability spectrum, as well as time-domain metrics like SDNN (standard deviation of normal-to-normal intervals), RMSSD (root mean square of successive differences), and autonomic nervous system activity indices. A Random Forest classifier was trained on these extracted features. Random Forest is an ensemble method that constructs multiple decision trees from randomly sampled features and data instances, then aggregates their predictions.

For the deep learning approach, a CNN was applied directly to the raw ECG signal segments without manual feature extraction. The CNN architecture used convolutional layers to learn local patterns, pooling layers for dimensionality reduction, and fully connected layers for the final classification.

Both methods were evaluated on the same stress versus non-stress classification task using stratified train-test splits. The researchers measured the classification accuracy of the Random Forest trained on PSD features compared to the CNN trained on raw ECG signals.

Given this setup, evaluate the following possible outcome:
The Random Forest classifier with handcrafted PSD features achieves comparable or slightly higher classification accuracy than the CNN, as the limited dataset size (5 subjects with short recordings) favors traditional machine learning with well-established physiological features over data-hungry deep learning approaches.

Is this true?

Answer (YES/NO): NO